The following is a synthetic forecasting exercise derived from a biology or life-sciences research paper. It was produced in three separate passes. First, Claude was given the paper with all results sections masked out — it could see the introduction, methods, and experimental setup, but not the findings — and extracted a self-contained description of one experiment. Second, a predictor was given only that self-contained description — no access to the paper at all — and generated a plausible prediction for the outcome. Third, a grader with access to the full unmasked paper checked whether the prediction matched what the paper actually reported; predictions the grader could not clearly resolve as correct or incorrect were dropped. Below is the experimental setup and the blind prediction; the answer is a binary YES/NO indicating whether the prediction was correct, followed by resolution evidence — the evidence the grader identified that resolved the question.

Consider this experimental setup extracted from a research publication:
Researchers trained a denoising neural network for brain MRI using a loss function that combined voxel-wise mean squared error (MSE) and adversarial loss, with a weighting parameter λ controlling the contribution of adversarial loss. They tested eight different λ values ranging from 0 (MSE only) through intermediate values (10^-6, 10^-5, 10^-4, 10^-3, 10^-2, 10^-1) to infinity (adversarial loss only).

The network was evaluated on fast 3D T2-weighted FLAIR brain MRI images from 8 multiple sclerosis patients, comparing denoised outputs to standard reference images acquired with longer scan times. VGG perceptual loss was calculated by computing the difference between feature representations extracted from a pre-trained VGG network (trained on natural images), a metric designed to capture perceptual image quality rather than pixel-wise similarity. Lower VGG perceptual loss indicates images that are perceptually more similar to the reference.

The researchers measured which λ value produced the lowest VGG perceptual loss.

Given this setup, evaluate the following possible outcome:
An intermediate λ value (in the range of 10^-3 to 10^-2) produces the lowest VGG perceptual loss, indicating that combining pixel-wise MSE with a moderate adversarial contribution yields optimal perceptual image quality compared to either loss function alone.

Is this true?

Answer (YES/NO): YES